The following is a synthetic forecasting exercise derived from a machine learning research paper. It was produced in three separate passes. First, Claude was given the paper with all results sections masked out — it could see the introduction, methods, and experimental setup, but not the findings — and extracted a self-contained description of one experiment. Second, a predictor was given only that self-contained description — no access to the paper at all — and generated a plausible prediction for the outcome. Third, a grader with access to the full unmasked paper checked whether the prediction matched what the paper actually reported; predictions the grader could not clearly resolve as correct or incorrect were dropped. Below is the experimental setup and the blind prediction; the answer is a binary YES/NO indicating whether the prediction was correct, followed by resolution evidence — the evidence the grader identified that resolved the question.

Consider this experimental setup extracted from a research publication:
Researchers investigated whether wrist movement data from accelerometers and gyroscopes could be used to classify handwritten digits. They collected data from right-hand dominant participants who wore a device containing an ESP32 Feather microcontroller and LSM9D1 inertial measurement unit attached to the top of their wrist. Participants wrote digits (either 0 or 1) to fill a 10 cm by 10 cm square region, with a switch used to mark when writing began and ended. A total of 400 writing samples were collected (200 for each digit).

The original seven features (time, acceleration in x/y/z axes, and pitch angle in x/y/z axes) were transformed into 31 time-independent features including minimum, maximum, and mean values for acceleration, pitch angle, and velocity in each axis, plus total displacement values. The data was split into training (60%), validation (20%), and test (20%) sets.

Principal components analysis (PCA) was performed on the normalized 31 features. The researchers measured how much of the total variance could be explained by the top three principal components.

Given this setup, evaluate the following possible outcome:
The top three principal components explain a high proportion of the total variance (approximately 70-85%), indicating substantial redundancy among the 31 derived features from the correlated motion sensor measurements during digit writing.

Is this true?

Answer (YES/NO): NO